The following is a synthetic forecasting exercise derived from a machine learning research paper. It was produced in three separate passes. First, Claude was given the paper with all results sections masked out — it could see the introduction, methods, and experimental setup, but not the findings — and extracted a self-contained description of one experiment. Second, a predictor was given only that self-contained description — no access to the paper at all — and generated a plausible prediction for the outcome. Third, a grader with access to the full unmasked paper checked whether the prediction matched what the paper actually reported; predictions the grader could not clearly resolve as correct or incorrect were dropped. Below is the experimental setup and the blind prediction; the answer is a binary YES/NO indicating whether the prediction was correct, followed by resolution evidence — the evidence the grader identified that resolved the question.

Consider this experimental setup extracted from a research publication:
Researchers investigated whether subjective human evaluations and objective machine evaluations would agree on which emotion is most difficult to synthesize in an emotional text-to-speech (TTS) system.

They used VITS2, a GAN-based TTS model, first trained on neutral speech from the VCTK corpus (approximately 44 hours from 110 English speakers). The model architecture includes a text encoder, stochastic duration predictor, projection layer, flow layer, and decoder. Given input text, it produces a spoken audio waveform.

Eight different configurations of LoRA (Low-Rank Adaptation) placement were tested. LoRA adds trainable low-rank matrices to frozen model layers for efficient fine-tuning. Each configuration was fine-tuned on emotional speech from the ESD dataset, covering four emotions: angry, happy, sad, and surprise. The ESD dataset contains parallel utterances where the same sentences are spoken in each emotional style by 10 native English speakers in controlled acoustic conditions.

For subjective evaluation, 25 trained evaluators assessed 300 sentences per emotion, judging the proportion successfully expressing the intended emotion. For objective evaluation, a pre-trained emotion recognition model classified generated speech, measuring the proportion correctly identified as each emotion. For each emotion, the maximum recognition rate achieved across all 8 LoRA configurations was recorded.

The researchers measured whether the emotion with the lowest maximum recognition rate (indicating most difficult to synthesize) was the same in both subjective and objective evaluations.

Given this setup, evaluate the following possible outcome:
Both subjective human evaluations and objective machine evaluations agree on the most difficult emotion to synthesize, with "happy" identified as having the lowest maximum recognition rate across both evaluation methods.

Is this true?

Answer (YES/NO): NO